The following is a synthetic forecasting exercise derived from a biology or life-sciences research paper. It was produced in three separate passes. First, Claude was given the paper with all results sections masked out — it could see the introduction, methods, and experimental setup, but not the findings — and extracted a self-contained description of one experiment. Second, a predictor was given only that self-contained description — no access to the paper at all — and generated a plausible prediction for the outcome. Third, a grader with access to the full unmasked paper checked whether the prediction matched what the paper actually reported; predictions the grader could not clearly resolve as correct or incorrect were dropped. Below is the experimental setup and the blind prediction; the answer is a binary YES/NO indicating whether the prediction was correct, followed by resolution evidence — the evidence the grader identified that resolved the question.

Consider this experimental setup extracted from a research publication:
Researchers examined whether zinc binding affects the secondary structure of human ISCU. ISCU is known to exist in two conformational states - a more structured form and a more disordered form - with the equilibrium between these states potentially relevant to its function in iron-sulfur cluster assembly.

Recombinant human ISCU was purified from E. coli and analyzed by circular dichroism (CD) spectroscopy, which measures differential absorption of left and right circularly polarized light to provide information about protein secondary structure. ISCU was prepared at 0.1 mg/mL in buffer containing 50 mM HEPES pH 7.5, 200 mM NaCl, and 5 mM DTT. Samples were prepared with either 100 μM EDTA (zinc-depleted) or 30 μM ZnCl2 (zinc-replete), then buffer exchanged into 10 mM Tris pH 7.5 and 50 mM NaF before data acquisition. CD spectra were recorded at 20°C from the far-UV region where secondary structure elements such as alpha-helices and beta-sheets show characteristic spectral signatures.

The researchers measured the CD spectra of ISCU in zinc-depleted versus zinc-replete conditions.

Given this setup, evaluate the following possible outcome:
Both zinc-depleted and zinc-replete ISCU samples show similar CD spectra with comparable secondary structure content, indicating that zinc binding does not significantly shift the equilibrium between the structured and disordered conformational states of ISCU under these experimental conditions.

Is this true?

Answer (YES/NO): NO